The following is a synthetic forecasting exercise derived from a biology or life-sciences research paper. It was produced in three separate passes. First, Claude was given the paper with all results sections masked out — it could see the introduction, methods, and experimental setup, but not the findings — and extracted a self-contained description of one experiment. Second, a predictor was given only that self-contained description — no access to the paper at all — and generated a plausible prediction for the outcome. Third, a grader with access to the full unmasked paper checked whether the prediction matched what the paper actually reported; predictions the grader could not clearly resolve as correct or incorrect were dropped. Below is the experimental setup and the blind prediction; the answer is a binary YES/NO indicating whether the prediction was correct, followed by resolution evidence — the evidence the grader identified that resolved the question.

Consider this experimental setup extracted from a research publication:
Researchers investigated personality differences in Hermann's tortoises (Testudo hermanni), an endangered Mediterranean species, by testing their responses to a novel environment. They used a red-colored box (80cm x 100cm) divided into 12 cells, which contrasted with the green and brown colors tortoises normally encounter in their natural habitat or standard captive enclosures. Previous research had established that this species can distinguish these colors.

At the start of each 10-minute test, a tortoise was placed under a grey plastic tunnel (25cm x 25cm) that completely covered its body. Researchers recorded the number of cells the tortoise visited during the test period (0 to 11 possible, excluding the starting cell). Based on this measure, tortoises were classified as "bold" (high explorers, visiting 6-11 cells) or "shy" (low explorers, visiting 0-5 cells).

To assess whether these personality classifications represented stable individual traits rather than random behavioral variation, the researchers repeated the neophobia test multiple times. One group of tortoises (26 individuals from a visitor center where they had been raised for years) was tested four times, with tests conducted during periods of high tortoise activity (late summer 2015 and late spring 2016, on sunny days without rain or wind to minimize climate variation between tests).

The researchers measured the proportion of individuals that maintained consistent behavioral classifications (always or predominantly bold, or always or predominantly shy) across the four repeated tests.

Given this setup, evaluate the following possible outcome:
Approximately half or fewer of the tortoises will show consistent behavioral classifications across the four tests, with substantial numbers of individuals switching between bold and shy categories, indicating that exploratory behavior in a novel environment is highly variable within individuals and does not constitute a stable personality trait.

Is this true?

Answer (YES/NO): NO